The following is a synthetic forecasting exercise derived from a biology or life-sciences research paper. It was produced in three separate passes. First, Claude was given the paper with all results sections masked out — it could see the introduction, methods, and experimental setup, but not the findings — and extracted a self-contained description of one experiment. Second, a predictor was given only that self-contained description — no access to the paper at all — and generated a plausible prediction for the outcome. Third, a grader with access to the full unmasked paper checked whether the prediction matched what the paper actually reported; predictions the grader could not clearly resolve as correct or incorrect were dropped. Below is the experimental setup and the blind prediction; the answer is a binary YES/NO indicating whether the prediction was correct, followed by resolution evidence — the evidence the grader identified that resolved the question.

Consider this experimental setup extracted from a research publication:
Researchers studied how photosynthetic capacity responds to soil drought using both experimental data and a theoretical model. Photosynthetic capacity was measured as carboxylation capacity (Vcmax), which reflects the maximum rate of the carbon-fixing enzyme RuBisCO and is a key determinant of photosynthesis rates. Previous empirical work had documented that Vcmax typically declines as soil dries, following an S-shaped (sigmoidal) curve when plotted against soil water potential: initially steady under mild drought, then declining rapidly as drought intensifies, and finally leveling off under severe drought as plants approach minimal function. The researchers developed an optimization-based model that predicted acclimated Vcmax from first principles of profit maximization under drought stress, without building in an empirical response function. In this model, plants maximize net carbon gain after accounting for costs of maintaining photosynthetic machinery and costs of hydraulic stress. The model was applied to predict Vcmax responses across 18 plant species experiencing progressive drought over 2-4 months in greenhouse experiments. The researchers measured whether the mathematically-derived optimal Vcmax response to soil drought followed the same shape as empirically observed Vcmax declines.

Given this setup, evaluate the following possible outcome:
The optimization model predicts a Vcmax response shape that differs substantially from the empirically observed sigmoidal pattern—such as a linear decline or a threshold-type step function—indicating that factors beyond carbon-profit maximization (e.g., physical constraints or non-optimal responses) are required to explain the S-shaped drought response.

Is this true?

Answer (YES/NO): NO